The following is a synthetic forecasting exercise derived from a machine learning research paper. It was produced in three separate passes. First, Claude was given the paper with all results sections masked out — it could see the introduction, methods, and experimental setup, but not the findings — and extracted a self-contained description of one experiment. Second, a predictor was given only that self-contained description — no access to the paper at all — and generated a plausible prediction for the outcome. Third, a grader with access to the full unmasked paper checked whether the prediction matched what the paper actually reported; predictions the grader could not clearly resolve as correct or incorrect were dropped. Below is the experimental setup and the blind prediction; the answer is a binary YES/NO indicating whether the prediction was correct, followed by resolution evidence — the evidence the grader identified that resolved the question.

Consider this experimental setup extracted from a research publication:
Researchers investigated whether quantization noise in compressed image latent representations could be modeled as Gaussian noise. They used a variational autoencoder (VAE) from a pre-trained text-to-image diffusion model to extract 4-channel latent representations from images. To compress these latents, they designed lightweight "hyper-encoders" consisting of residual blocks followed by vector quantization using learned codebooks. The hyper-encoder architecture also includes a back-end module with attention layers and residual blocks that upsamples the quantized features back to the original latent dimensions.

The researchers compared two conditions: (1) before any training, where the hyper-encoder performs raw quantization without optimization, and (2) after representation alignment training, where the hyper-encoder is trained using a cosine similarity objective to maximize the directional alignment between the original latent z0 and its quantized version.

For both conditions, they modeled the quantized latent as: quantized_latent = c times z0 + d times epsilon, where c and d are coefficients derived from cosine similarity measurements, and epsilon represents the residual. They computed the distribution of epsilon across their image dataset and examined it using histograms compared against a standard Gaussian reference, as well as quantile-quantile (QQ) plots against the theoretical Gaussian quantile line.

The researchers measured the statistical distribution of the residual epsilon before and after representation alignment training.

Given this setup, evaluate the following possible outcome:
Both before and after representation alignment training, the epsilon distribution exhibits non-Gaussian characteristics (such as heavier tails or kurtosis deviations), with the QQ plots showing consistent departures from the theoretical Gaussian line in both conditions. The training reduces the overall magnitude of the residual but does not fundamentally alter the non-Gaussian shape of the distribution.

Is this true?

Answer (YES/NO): NO